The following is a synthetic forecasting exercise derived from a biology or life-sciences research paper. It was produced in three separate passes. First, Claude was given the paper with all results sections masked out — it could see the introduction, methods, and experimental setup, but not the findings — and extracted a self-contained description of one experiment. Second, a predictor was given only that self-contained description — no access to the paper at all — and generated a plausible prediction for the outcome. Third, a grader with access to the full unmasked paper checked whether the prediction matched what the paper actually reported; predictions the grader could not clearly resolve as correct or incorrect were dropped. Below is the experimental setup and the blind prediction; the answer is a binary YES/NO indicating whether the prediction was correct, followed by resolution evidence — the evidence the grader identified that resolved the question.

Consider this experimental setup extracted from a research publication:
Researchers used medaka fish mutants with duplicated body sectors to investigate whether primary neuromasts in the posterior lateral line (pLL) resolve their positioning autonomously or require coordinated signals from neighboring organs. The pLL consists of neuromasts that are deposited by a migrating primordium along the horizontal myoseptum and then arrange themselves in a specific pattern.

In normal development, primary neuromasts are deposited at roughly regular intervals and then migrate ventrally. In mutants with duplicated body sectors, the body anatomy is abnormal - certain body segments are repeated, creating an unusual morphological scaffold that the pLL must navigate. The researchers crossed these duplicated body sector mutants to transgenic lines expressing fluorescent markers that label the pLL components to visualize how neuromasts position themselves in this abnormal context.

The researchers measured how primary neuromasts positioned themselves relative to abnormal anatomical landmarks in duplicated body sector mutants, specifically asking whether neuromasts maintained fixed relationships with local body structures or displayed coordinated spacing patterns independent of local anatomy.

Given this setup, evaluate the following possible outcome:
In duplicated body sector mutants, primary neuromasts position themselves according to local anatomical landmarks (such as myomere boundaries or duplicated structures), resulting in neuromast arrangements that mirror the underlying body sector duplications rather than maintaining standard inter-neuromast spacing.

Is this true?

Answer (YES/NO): NO